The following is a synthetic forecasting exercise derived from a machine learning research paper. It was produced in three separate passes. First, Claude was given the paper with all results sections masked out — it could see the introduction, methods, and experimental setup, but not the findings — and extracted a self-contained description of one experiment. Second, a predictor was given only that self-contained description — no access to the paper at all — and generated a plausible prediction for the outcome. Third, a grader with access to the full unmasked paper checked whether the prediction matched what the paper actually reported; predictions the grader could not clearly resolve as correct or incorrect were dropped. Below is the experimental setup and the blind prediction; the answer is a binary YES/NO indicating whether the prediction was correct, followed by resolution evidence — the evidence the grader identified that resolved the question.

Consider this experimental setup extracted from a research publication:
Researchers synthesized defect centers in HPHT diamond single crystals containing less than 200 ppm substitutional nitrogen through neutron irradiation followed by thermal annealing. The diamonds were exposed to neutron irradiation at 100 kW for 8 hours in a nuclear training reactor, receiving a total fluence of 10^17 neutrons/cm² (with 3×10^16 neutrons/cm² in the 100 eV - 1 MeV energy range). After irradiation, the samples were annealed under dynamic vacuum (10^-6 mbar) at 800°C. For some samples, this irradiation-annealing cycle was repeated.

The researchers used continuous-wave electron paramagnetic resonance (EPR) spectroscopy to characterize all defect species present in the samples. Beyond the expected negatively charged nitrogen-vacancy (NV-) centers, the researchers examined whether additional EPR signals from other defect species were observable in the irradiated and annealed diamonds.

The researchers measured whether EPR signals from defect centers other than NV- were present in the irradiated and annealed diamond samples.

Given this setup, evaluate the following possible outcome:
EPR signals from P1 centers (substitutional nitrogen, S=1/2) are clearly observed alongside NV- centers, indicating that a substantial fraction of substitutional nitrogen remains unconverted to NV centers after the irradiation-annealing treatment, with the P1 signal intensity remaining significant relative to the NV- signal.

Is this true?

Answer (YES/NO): YES